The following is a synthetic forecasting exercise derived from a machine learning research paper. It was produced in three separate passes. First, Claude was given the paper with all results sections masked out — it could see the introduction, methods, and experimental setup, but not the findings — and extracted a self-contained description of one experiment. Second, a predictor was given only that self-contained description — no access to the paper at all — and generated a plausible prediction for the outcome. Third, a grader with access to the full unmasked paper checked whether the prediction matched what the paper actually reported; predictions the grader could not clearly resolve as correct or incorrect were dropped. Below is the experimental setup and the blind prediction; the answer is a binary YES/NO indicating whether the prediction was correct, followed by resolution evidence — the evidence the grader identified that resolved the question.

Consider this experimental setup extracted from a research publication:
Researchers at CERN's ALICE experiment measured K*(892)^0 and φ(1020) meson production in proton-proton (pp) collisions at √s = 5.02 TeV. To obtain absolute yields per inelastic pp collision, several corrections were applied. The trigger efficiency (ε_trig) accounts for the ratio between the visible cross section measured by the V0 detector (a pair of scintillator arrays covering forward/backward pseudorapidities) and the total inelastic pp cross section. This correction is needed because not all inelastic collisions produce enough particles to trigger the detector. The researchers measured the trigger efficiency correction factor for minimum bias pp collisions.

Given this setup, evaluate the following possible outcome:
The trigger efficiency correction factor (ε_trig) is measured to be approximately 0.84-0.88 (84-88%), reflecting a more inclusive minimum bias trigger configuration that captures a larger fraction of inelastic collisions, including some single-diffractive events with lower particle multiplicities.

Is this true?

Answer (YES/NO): NO